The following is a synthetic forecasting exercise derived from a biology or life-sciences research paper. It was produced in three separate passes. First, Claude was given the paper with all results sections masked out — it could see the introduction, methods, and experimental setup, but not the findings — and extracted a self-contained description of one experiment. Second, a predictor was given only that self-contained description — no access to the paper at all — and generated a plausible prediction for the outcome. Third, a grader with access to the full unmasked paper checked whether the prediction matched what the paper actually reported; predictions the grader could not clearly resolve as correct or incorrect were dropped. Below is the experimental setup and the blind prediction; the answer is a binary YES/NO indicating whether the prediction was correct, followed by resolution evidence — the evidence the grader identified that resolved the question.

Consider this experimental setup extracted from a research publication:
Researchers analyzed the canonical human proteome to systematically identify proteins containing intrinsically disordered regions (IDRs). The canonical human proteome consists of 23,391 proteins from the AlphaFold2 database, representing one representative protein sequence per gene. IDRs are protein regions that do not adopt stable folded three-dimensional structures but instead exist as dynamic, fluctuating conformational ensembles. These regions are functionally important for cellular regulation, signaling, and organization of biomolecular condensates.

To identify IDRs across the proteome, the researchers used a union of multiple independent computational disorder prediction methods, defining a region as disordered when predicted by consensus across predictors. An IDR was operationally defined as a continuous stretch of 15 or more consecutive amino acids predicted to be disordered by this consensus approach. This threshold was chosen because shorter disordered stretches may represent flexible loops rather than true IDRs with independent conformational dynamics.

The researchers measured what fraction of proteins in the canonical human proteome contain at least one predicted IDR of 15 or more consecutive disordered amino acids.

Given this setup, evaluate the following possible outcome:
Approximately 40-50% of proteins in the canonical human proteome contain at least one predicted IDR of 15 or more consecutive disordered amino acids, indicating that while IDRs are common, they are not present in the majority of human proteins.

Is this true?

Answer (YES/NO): NO